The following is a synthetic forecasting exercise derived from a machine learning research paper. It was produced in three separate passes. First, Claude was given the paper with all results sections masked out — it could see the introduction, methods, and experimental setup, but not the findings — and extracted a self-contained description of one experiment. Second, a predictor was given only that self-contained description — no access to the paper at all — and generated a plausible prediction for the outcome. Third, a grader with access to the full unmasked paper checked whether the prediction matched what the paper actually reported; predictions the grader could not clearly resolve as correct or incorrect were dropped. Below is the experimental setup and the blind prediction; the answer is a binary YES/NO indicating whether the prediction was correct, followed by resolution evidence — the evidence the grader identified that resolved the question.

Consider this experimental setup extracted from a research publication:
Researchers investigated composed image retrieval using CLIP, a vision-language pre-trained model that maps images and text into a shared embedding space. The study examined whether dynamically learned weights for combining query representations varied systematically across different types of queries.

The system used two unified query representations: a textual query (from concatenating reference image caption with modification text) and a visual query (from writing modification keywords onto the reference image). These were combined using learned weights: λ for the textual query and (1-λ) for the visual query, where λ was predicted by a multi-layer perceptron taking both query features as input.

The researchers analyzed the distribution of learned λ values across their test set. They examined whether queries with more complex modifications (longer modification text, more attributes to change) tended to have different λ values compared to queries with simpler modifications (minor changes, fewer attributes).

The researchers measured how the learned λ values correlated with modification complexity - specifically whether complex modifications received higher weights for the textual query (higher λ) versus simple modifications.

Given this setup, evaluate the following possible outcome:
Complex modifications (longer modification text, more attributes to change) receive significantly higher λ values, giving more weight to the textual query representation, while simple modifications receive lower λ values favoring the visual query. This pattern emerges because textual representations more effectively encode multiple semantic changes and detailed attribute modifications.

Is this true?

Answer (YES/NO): YES